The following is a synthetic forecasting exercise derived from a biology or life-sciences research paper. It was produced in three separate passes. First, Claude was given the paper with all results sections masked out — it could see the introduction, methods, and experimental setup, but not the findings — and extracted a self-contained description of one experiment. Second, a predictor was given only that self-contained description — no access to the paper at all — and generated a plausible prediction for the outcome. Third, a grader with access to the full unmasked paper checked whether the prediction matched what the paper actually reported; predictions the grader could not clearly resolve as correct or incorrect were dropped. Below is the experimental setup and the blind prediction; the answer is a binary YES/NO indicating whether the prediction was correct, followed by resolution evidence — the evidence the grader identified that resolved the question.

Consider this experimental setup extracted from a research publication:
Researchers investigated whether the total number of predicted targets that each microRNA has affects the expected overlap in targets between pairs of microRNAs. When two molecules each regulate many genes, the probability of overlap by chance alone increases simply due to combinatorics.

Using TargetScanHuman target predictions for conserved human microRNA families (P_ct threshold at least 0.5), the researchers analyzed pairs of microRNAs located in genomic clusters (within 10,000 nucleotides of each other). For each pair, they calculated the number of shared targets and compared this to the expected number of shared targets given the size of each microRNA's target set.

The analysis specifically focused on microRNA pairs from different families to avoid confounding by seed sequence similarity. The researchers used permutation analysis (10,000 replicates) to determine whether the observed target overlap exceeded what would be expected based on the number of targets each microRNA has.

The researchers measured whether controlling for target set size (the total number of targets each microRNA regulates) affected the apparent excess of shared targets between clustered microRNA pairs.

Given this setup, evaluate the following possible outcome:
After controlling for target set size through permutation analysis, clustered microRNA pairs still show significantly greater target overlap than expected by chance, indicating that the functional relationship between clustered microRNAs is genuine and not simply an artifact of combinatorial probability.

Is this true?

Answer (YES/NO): NO